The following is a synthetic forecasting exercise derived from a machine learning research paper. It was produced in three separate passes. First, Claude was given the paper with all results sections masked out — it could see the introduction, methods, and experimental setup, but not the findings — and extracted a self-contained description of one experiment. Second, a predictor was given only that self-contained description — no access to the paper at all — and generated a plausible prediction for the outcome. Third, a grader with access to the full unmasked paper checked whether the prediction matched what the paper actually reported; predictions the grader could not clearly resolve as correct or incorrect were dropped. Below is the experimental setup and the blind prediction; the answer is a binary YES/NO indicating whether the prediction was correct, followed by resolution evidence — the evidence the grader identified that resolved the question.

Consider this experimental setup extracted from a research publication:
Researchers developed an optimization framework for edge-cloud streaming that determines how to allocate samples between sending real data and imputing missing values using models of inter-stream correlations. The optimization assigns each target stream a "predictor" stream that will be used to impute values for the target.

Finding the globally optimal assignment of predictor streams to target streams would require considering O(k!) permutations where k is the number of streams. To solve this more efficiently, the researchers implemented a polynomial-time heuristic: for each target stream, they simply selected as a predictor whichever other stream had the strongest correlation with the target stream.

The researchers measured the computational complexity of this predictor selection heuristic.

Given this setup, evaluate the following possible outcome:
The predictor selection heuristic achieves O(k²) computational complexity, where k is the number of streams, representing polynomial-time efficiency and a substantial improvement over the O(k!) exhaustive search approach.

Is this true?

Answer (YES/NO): YES